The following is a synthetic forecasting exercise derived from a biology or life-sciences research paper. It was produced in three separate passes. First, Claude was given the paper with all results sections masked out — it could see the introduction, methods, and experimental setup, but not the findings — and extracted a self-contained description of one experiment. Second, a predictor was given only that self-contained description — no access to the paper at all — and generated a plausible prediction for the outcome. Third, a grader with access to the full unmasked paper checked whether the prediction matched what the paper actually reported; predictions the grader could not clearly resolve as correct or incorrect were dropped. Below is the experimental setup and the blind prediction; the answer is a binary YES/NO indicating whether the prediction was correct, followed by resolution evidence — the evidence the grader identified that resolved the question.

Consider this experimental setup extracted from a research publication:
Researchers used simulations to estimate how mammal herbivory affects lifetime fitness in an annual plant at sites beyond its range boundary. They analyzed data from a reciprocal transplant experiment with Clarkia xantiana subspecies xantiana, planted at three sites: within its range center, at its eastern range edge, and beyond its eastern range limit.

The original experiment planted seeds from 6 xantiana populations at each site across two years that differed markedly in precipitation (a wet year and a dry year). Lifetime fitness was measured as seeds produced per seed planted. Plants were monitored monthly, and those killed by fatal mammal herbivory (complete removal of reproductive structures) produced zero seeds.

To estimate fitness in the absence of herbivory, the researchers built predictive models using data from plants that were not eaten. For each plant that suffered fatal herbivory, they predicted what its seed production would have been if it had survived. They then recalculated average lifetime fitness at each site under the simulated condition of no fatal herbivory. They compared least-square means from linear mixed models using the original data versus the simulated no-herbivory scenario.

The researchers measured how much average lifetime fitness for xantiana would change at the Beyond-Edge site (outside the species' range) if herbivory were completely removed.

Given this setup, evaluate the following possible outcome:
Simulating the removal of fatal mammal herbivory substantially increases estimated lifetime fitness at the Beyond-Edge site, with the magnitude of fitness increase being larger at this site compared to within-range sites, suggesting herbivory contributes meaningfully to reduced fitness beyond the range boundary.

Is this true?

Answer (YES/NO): YES